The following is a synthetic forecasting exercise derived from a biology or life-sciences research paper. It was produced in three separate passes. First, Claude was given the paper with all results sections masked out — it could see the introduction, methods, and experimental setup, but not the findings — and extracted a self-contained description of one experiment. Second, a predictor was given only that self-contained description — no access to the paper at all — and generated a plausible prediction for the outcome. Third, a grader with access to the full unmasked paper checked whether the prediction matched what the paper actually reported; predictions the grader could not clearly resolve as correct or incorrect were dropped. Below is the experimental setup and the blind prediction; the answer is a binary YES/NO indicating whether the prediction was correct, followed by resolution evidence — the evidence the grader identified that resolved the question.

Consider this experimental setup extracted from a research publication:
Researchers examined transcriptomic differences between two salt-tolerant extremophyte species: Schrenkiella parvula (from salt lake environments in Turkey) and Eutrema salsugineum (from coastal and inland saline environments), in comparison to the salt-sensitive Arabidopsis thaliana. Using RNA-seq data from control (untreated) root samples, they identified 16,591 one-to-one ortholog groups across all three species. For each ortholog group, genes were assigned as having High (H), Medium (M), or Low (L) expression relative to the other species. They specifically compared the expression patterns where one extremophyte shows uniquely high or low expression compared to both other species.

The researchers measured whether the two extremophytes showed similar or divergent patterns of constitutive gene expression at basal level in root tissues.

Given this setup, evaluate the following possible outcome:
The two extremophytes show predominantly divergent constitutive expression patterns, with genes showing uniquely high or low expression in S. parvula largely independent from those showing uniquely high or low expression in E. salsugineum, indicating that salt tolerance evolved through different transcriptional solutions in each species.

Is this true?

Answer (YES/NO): YES